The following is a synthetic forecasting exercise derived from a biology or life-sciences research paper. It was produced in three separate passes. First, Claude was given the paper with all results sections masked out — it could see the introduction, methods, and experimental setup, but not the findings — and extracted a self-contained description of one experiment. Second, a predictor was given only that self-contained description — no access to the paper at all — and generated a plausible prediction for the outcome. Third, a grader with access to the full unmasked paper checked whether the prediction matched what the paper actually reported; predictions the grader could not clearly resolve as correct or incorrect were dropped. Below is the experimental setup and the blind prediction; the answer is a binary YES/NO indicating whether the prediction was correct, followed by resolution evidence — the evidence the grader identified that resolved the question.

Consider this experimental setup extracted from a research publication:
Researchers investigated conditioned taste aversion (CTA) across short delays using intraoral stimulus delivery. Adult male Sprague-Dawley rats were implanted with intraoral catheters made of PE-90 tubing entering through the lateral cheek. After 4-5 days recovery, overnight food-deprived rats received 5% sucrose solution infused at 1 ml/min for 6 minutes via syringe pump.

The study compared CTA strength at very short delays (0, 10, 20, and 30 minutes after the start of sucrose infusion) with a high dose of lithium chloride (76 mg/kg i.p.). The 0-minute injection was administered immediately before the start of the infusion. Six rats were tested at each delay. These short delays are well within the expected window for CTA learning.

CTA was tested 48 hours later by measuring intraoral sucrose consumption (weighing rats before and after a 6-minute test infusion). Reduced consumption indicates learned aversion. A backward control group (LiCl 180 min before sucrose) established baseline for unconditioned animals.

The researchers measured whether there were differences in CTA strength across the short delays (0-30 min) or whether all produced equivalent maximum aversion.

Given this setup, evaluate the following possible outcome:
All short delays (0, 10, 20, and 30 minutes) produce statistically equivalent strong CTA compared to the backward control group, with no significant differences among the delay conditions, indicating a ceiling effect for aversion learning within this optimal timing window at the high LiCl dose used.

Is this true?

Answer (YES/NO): YES